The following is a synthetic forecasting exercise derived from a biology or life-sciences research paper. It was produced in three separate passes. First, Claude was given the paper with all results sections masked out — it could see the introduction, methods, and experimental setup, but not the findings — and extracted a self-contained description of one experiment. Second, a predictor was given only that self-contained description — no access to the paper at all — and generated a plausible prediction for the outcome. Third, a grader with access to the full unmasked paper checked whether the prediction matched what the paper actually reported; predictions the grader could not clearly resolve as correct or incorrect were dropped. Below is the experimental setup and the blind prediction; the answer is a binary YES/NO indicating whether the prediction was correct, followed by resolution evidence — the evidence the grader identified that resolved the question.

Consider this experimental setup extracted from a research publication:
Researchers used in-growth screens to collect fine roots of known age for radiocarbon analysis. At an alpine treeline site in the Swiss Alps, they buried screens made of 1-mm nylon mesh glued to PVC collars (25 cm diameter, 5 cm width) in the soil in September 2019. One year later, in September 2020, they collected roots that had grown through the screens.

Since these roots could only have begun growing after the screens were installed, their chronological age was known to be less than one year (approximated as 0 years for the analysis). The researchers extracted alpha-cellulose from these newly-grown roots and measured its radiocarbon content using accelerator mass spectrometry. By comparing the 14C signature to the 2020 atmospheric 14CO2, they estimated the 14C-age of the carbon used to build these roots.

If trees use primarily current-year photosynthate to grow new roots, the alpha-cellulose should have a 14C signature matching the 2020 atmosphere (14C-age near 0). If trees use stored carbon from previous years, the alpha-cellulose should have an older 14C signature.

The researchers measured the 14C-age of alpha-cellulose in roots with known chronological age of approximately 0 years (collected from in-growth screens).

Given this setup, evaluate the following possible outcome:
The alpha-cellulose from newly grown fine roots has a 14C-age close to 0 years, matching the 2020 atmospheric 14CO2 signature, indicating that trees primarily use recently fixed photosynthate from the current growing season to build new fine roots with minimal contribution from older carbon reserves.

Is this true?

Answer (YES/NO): NO